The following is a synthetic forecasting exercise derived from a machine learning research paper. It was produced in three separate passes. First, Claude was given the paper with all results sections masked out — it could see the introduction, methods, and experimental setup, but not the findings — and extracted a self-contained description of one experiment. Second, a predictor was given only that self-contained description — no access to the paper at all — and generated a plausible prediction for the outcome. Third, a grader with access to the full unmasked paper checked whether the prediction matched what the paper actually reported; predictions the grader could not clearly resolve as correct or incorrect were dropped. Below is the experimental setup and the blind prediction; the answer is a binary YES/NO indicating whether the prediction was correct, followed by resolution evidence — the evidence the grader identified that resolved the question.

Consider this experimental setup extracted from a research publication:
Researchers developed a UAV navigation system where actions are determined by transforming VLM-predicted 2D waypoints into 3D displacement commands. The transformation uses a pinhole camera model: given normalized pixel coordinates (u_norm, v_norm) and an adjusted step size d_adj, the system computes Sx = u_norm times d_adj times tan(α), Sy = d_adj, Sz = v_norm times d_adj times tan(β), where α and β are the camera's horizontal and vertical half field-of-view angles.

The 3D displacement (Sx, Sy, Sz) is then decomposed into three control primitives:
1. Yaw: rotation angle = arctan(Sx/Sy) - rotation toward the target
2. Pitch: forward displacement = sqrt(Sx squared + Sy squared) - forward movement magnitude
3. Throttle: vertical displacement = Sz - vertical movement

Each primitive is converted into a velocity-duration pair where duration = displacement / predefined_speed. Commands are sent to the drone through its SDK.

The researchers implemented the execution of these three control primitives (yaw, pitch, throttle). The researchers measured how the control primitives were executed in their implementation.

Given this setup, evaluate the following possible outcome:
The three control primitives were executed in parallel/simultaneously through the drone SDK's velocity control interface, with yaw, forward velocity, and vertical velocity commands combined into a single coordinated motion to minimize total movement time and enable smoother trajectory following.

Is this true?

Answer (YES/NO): NO